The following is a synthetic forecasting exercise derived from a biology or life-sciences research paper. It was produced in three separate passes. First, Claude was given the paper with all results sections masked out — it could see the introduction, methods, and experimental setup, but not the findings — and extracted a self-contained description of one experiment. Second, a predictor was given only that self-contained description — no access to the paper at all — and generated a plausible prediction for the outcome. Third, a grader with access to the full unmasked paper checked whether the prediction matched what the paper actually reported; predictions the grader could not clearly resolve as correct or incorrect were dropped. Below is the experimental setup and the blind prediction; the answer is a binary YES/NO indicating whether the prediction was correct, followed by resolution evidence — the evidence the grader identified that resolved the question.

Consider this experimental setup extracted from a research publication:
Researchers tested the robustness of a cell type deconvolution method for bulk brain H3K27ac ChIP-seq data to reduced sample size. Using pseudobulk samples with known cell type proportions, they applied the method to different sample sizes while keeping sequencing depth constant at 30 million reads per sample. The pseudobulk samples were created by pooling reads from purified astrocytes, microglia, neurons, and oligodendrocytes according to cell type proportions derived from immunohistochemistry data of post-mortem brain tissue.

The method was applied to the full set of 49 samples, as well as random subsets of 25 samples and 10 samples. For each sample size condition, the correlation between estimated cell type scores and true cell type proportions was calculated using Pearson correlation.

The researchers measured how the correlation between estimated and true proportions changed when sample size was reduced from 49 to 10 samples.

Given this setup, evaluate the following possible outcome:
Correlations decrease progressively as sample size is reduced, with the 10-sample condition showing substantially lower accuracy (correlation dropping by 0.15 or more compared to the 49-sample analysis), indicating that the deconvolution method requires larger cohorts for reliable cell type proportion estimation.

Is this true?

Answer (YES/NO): NO